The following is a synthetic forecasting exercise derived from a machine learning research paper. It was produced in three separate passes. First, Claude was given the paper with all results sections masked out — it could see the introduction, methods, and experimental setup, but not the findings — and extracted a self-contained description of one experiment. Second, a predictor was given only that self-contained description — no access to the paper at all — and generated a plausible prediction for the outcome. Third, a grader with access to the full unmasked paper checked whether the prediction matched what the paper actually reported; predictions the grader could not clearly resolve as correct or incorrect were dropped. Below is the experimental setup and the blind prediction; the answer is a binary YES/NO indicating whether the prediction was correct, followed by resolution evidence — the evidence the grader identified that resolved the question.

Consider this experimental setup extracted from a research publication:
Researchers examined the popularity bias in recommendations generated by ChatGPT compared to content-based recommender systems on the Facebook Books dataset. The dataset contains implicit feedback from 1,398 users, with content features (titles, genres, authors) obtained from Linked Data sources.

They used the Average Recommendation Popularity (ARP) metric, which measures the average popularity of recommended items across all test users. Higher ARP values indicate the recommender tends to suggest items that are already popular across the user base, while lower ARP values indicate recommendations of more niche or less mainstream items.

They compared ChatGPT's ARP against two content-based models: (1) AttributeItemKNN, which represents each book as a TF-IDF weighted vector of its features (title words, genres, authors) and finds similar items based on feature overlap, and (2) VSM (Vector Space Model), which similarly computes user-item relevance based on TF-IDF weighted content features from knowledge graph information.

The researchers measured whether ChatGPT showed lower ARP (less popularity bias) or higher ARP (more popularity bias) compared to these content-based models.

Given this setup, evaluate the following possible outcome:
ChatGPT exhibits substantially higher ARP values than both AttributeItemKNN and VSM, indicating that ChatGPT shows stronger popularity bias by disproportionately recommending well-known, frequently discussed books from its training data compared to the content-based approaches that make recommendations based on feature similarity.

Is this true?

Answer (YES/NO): YES